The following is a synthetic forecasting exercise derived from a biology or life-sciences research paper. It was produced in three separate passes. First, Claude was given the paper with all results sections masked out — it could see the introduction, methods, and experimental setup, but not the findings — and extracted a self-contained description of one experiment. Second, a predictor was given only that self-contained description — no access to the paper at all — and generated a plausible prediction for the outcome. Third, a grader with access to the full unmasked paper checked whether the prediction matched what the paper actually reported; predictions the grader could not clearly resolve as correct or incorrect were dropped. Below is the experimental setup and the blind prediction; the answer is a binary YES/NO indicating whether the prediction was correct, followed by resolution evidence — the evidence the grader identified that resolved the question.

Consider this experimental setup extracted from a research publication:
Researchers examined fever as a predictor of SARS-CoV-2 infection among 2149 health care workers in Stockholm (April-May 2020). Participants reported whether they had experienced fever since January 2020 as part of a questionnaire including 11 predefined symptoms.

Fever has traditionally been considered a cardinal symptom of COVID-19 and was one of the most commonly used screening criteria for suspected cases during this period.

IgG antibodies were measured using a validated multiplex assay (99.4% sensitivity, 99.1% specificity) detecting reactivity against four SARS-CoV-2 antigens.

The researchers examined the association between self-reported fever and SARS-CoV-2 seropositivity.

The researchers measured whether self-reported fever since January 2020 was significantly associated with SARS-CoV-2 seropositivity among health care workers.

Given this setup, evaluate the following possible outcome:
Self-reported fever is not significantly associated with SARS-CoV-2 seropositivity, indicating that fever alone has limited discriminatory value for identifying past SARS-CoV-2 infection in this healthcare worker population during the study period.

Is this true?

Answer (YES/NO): NO